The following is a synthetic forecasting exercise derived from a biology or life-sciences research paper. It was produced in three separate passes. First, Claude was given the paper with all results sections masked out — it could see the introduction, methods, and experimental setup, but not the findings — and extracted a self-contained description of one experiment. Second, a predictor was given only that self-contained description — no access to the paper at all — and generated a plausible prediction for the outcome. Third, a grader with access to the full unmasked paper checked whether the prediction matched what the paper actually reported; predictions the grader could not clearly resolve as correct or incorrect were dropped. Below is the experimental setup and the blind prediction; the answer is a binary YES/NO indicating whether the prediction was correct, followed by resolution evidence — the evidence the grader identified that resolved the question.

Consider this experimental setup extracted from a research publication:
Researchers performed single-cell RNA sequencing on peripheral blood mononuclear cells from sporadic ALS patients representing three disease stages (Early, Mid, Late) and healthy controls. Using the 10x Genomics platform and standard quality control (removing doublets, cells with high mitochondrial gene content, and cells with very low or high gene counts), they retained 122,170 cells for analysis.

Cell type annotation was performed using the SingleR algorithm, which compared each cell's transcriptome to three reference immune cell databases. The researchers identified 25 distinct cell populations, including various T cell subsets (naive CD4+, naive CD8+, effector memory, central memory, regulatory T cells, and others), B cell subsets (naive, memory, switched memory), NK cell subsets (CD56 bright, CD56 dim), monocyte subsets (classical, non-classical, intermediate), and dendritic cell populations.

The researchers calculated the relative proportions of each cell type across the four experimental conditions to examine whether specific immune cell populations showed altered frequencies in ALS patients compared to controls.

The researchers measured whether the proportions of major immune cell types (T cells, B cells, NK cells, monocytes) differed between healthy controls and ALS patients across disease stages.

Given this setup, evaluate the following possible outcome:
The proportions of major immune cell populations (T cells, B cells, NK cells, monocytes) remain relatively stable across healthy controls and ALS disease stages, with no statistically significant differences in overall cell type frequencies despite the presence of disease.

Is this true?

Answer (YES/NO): NO